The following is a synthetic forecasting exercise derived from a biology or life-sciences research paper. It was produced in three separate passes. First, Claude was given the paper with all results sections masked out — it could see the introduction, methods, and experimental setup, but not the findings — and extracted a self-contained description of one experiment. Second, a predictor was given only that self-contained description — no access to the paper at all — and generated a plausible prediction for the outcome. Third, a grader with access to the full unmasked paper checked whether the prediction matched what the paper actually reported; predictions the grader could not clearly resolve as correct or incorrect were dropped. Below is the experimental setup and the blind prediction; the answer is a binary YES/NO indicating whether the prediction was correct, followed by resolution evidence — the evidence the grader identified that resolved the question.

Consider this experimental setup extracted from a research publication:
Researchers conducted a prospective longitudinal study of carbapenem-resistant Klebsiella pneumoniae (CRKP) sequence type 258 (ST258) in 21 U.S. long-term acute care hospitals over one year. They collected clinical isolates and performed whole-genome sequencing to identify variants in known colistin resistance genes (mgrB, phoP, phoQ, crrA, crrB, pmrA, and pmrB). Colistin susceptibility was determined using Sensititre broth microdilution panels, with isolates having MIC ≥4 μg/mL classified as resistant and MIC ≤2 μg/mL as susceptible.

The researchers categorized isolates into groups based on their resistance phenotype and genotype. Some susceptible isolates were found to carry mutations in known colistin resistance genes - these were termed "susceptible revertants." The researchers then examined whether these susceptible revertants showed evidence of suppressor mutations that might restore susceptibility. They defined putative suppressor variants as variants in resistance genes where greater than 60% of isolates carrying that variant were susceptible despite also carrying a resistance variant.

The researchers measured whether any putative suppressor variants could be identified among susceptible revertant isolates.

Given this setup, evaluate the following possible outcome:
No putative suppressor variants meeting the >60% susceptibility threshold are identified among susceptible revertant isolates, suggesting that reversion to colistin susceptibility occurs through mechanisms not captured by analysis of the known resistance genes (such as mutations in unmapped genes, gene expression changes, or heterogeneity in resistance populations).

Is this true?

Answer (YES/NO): NO